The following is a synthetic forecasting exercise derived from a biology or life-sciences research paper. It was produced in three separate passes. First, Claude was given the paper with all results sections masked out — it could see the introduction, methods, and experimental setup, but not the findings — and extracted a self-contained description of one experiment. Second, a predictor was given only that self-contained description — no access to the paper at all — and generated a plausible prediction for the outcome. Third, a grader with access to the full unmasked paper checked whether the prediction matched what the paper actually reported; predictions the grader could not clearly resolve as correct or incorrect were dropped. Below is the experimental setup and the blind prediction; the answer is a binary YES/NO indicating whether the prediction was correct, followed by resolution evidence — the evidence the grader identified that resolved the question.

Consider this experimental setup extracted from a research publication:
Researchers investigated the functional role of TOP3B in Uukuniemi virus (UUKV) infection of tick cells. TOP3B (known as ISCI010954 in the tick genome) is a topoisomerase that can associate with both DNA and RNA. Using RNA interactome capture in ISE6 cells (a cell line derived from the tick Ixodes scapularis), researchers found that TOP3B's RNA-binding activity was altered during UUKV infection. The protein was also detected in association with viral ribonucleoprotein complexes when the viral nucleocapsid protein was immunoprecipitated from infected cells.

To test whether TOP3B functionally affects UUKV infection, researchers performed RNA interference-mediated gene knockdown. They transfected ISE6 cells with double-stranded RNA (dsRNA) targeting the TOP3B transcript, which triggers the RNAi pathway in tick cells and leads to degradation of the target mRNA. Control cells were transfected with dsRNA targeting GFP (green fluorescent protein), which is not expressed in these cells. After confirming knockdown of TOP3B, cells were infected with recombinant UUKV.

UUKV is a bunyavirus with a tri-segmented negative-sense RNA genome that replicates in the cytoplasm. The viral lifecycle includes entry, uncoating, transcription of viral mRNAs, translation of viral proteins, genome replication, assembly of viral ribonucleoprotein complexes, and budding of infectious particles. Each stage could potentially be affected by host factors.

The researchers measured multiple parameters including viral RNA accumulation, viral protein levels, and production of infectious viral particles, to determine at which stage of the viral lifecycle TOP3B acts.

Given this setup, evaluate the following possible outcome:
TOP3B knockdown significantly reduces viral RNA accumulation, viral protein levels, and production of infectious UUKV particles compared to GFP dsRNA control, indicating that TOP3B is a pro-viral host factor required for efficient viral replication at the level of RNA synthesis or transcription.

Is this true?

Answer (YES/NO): NO